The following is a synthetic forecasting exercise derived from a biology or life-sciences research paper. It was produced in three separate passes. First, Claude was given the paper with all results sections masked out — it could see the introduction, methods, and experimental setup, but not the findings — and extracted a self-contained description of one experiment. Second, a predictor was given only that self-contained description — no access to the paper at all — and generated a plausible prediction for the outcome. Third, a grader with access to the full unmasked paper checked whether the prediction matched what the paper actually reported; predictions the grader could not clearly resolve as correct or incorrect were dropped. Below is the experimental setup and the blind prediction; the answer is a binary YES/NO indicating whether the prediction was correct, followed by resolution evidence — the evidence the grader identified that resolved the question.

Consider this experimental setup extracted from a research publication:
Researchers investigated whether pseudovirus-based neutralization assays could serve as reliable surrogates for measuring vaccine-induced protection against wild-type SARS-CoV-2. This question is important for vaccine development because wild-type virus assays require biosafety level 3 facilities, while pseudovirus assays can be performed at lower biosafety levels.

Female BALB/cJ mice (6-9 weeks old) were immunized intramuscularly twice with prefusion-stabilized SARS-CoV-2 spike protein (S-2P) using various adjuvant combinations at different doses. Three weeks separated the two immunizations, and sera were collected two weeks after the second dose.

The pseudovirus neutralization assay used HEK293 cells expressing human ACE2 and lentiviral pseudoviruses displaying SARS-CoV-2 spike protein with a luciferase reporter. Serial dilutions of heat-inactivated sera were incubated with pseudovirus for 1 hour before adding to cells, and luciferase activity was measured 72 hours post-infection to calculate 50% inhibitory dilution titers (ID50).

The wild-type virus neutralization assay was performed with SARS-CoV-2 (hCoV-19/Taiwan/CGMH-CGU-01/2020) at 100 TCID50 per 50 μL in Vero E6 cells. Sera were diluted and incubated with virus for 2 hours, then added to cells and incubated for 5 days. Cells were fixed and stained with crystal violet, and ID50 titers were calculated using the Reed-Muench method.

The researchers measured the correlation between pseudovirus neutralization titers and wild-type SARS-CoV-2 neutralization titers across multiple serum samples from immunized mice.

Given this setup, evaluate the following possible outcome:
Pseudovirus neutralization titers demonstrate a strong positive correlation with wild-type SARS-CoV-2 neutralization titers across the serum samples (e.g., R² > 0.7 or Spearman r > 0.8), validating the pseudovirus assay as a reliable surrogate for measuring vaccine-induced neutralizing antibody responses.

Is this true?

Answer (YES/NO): YES